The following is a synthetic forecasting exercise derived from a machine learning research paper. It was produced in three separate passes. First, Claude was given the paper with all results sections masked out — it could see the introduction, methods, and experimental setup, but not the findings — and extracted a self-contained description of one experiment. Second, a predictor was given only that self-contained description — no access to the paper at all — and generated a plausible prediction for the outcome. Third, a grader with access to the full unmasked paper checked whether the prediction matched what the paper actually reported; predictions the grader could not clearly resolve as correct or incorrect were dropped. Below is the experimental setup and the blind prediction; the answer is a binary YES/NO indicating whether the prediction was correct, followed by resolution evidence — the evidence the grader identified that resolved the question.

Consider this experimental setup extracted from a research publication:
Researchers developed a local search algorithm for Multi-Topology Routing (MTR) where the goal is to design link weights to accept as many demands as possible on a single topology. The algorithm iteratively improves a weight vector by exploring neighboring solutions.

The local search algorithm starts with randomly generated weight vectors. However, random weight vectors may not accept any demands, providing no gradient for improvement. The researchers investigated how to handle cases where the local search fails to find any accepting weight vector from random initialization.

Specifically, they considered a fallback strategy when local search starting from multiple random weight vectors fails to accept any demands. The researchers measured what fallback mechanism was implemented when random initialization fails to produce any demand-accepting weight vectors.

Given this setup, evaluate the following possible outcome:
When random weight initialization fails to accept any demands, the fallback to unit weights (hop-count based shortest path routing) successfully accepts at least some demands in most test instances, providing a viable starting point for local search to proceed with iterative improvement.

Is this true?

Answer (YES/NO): NO